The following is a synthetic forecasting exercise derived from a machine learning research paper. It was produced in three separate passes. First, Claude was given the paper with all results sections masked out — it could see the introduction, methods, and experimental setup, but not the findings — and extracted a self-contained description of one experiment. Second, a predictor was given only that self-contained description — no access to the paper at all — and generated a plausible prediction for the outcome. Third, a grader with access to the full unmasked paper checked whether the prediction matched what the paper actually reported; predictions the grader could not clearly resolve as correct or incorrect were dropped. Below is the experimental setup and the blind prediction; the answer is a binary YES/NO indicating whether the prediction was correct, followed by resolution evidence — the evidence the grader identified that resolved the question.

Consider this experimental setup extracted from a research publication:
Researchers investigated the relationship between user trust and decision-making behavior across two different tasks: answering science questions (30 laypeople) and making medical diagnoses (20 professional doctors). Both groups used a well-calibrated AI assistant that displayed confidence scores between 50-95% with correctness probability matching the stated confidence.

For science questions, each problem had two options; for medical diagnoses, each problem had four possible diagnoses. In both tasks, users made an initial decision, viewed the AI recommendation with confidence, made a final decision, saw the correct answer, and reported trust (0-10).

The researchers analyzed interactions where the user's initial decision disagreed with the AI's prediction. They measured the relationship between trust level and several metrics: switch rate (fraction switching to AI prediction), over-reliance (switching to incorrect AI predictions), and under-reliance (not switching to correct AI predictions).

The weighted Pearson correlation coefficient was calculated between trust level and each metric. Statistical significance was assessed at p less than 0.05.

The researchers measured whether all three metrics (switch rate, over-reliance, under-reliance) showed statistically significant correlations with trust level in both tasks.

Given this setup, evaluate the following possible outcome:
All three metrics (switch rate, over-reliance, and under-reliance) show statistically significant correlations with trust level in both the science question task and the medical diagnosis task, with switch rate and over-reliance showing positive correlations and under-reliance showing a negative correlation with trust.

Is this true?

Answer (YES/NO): YES